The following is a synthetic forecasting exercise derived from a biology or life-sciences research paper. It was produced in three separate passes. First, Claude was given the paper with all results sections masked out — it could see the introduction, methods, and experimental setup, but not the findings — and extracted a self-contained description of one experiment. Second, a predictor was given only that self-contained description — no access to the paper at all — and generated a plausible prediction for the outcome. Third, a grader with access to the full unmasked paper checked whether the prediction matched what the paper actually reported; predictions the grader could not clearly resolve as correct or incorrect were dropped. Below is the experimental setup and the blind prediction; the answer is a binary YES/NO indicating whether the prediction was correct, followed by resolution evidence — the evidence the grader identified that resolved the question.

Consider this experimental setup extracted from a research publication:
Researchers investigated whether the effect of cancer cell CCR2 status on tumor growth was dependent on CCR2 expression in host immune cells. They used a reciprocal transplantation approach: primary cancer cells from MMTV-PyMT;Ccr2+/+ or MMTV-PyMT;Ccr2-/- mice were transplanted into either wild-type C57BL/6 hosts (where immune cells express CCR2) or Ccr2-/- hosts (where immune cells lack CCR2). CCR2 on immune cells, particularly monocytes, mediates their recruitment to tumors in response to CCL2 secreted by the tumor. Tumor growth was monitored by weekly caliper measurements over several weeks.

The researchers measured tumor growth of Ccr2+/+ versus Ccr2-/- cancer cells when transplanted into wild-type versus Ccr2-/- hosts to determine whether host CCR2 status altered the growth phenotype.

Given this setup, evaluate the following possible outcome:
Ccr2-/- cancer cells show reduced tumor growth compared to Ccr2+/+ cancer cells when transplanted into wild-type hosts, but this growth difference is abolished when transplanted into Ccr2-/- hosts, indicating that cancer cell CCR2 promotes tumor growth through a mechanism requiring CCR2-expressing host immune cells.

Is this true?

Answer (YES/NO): NO